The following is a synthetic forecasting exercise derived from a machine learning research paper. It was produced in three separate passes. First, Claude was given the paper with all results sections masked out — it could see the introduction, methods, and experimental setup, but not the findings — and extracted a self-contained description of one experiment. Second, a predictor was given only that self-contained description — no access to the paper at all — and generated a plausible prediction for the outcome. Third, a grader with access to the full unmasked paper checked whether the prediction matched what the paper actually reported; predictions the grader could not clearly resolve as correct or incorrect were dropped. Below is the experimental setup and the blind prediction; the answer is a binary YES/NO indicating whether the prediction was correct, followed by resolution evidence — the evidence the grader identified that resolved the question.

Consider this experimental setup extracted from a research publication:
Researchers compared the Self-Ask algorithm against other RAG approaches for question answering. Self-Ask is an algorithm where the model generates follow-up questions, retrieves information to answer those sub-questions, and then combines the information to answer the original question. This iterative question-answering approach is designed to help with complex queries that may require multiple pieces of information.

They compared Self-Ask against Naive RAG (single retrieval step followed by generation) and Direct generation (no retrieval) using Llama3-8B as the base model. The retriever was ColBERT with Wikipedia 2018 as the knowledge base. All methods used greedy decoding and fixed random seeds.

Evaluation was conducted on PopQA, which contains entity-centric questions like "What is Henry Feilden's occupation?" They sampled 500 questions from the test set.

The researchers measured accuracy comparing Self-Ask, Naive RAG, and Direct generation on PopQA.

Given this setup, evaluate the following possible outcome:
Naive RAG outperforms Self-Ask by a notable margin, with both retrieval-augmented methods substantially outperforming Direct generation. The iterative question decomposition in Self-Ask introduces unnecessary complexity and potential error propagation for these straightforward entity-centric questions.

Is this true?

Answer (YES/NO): NO